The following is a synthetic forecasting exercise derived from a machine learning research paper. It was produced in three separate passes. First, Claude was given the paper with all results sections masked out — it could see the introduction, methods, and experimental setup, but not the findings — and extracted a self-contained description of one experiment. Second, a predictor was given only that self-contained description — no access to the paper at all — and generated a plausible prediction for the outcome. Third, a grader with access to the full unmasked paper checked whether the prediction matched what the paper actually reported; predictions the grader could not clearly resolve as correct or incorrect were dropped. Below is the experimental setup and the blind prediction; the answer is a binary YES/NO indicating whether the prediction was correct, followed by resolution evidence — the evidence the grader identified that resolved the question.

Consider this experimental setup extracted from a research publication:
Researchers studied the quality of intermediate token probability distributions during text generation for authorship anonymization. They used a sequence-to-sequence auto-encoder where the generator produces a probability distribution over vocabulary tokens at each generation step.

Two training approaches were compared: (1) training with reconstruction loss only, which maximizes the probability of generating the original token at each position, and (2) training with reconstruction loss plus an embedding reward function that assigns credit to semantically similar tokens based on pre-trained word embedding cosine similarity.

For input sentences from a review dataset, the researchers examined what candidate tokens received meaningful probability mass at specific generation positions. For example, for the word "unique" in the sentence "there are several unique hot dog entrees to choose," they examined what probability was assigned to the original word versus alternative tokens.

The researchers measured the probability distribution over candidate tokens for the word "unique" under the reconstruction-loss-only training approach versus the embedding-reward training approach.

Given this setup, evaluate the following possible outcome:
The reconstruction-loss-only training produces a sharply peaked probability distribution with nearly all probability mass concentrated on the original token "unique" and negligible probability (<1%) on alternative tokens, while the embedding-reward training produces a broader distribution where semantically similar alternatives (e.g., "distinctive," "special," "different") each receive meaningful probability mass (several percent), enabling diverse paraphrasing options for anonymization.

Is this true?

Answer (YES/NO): YES